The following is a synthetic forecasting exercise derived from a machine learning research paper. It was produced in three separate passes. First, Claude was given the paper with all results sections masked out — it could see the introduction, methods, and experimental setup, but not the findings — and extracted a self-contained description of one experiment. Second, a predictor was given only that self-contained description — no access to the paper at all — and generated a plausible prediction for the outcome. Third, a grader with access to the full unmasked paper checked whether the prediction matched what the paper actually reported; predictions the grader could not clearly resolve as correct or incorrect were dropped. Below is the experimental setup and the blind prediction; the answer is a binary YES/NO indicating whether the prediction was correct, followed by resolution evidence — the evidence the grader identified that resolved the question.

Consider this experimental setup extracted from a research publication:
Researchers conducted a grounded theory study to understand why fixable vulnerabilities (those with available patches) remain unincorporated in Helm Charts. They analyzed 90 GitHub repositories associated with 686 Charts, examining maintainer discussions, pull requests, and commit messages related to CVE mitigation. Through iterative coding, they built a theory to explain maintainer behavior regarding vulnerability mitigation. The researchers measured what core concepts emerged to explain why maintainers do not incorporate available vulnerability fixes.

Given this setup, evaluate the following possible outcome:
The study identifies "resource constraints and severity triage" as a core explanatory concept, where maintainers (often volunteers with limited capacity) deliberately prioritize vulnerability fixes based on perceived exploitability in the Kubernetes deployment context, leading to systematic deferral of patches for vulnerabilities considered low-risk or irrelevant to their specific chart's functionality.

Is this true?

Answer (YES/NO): NO